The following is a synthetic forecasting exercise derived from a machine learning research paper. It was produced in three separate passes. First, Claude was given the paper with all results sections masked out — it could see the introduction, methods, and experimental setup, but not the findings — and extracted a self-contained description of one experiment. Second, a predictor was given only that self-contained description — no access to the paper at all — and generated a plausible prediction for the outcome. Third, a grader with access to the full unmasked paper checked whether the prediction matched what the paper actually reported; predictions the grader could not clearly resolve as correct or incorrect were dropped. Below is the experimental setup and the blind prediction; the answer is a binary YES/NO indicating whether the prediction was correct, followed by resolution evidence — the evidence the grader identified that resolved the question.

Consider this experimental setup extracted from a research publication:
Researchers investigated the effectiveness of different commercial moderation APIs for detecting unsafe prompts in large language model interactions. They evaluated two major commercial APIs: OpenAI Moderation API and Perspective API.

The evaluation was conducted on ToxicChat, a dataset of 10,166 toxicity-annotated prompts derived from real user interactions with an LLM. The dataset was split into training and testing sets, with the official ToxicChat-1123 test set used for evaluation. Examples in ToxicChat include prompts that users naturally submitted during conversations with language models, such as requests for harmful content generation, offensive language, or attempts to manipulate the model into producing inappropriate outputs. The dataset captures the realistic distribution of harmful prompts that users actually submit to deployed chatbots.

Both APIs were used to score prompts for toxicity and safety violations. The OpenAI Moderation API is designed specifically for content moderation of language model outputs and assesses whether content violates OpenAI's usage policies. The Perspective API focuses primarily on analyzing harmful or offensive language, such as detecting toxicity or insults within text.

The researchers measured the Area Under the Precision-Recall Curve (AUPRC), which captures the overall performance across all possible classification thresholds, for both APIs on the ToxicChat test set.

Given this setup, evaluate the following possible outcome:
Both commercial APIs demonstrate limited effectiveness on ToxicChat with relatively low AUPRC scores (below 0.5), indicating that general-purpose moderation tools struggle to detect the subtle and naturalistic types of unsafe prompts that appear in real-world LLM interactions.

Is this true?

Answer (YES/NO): NO